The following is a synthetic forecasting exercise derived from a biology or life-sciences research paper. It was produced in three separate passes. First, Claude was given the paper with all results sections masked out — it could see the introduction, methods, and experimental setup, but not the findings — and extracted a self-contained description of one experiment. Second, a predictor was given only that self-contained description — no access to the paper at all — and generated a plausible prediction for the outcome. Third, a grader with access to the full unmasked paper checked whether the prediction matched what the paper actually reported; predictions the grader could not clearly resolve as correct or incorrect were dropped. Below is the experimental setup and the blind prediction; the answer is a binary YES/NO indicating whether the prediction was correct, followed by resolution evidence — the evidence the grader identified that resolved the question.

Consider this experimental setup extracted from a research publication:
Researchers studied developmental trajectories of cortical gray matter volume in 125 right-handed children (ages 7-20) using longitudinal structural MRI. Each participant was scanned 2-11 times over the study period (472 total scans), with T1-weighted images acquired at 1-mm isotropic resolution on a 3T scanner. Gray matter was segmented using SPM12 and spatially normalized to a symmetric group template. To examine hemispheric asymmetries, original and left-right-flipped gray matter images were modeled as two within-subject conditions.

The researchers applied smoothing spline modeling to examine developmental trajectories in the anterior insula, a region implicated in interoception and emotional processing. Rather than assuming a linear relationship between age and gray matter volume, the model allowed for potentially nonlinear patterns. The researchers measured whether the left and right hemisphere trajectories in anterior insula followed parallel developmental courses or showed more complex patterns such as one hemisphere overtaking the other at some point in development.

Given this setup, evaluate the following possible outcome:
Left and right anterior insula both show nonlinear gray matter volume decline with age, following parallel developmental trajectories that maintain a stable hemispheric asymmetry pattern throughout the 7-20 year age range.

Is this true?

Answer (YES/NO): NO